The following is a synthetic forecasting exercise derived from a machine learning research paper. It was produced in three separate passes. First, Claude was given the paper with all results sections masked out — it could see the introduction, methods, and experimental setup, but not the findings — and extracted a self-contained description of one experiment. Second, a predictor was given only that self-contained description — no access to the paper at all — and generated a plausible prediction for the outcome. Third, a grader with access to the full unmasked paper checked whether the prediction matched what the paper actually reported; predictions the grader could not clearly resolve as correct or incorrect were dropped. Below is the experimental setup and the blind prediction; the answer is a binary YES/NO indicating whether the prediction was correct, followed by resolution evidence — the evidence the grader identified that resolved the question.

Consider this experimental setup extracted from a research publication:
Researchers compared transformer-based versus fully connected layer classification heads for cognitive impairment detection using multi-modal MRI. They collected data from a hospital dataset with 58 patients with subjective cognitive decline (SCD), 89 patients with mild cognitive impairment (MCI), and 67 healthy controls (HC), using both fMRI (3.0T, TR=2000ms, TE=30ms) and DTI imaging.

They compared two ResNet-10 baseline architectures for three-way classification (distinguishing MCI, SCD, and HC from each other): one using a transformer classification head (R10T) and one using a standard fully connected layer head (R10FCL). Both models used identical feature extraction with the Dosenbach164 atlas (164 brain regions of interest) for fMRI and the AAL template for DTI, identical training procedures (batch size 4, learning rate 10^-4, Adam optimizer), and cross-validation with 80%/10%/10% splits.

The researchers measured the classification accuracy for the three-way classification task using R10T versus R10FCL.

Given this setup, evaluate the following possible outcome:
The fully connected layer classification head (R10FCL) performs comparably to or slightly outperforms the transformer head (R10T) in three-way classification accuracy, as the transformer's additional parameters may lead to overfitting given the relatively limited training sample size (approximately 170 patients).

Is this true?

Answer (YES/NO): NO